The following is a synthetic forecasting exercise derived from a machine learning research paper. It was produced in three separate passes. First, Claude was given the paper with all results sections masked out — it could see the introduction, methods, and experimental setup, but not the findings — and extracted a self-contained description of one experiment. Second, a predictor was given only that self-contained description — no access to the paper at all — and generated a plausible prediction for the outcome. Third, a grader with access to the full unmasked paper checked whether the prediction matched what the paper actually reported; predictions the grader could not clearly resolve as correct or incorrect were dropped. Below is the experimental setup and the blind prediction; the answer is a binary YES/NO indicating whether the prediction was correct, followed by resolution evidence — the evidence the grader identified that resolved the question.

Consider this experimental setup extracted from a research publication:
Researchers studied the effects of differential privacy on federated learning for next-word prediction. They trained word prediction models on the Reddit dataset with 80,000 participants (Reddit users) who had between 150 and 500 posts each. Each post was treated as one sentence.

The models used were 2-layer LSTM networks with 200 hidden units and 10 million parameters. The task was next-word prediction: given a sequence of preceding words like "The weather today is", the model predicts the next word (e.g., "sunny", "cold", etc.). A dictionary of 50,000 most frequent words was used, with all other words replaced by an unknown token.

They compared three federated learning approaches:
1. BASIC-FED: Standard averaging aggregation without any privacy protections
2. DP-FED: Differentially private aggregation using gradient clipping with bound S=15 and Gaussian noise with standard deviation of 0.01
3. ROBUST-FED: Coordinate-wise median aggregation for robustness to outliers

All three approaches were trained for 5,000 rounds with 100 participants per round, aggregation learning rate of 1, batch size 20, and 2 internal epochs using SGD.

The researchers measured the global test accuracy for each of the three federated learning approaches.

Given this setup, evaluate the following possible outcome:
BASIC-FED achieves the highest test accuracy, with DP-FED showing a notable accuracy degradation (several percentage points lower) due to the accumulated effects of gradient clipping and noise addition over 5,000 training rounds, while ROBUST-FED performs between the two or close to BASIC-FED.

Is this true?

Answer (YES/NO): NO